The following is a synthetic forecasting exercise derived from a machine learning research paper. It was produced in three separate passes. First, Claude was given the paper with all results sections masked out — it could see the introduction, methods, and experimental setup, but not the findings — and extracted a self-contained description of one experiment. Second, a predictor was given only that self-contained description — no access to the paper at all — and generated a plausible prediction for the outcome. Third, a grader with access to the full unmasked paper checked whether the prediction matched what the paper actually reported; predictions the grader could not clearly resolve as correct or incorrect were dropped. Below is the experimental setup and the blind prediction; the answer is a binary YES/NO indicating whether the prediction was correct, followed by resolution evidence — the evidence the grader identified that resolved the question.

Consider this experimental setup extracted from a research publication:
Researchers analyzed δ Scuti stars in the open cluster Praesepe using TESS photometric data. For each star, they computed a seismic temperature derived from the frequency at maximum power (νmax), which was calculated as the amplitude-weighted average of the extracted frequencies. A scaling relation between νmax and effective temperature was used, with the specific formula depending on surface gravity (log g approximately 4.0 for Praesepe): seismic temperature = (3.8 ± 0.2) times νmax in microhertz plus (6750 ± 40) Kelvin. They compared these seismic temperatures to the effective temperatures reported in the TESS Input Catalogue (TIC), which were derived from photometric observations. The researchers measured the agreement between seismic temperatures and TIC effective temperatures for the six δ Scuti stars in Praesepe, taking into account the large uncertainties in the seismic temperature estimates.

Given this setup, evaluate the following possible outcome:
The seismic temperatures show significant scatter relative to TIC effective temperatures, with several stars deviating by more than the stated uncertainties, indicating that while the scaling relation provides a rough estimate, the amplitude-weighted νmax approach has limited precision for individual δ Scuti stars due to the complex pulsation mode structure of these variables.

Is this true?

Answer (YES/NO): NO